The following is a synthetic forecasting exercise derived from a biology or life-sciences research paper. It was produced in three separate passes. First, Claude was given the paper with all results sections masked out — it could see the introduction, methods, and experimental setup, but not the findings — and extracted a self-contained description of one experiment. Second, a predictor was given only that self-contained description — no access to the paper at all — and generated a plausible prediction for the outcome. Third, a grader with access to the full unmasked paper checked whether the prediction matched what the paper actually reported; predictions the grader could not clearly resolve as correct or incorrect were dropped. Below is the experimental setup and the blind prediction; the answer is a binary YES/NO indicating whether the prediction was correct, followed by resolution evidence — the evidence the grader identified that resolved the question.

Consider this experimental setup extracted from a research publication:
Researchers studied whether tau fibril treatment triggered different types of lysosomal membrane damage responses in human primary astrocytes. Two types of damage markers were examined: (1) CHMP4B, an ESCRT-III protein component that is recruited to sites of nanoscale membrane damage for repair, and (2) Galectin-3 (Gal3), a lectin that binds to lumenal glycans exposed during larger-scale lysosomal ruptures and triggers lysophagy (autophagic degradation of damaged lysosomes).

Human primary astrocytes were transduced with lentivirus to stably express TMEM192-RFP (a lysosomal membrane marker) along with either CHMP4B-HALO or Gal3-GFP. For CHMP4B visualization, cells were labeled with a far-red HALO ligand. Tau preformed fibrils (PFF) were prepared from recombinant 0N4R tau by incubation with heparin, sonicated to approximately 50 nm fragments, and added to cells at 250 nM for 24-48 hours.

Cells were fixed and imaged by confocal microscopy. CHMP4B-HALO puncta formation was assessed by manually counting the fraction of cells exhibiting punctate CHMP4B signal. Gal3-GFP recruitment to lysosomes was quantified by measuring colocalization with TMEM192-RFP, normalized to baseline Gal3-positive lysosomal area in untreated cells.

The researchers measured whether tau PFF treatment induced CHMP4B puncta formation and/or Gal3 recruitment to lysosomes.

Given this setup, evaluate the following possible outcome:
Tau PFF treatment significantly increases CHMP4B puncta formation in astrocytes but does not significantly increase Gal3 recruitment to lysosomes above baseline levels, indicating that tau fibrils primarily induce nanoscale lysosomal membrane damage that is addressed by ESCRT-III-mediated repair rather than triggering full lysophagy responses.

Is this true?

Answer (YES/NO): YES